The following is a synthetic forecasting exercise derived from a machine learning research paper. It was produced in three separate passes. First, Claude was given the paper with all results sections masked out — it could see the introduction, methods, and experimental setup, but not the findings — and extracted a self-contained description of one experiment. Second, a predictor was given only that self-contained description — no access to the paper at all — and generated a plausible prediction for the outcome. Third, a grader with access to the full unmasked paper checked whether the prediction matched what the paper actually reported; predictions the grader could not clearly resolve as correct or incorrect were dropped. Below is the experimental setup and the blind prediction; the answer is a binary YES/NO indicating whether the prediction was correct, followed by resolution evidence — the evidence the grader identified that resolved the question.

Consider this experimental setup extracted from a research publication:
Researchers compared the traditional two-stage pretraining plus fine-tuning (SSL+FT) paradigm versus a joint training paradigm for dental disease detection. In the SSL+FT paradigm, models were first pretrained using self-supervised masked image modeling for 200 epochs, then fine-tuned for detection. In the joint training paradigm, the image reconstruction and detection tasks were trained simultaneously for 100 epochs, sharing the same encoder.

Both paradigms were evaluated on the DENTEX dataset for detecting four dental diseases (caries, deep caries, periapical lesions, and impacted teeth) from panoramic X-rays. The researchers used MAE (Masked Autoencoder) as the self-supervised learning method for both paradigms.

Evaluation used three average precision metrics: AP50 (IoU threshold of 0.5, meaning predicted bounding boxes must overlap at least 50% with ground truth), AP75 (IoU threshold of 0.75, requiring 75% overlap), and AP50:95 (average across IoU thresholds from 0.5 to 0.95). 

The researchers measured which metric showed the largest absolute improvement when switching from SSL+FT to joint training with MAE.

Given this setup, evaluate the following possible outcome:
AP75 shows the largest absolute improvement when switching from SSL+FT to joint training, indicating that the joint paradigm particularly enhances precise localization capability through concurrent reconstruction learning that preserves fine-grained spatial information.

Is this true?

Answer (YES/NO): NO